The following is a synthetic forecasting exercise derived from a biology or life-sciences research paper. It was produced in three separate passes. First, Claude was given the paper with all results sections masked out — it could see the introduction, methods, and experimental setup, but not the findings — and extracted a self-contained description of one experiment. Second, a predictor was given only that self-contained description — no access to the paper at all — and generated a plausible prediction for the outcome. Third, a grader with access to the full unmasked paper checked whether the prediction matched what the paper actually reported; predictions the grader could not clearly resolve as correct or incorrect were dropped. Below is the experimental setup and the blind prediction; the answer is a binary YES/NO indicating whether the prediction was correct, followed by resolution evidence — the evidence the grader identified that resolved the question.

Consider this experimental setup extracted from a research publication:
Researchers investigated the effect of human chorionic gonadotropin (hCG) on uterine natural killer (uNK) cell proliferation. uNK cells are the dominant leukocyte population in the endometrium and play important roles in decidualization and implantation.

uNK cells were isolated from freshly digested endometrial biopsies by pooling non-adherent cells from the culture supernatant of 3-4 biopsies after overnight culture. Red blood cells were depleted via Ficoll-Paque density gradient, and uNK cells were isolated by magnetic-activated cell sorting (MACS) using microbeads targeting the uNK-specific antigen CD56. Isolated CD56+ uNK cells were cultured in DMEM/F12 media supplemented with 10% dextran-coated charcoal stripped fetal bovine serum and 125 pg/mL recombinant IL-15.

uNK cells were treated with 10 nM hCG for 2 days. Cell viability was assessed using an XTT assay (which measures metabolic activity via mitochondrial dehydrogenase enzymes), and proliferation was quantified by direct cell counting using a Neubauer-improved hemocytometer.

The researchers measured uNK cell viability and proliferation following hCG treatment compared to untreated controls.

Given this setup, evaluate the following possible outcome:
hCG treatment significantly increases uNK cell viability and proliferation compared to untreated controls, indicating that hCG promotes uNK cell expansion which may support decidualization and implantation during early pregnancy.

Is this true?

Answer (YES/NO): YES